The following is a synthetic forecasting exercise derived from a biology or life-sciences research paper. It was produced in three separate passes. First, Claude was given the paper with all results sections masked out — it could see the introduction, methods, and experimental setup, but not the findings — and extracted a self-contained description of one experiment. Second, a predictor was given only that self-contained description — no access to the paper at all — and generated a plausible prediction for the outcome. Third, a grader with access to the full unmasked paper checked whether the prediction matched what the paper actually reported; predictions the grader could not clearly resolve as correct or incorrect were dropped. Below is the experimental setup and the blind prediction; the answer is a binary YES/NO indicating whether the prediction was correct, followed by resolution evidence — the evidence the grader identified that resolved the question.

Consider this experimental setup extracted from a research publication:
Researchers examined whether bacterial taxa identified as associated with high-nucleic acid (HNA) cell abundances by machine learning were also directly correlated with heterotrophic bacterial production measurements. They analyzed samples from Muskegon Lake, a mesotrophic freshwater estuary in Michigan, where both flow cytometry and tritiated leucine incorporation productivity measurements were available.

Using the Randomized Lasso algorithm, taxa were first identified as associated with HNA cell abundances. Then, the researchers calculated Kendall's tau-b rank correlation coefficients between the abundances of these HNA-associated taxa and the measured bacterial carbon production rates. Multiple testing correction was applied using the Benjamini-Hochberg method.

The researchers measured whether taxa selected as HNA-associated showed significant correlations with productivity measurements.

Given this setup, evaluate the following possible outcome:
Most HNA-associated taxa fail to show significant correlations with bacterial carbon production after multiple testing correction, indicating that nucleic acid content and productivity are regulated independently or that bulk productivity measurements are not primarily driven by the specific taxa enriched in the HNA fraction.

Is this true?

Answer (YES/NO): YES